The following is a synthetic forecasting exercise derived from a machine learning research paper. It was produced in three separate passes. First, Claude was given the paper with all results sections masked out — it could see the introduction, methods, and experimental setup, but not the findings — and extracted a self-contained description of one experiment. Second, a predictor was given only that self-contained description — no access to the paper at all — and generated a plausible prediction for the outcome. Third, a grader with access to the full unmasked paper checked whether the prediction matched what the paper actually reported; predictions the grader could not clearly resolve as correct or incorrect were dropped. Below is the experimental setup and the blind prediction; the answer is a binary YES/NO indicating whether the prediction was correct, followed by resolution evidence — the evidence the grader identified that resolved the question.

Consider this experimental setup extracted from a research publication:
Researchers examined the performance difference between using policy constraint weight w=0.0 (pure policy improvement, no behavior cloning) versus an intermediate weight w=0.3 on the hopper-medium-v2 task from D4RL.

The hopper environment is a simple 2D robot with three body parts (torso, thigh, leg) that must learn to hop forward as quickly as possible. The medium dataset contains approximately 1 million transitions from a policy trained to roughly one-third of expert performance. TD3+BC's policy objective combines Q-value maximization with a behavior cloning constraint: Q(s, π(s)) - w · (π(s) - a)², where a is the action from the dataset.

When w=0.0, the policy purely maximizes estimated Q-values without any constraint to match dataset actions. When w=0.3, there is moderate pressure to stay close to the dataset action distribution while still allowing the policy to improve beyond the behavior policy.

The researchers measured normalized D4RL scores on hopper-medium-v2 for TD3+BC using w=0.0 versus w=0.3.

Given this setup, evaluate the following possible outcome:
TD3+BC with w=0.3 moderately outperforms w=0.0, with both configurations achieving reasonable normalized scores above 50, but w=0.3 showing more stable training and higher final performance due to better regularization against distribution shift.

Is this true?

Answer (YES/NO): NO